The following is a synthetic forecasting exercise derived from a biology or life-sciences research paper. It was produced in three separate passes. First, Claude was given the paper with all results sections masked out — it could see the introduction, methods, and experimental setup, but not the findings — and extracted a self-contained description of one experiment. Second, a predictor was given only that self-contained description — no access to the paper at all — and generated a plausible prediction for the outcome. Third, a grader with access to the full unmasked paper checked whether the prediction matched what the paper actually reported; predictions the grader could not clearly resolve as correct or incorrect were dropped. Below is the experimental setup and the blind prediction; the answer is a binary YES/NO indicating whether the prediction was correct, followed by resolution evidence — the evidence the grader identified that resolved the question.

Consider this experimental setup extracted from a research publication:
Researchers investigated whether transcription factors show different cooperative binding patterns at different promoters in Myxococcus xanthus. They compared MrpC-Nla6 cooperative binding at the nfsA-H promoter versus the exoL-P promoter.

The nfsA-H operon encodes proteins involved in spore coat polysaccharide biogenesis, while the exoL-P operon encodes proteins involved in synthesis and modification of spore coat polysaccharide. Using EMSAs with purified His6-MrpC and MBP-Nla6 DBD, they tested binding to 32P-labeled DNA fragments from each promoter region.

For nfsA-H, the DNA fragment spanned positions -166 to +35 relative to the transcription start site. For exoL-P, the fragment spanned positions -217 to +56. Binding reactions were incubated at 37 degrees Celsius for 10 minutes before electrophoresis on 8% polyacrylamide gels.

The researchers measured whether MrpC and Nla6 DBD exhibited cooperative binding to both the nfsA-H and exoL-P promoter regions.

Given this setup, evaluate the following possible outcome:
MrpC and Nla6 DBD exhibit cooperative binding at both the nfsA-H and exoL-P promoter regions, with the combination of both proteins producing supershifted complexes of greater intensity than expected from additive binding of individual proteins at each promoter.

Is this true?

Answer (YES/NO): NO